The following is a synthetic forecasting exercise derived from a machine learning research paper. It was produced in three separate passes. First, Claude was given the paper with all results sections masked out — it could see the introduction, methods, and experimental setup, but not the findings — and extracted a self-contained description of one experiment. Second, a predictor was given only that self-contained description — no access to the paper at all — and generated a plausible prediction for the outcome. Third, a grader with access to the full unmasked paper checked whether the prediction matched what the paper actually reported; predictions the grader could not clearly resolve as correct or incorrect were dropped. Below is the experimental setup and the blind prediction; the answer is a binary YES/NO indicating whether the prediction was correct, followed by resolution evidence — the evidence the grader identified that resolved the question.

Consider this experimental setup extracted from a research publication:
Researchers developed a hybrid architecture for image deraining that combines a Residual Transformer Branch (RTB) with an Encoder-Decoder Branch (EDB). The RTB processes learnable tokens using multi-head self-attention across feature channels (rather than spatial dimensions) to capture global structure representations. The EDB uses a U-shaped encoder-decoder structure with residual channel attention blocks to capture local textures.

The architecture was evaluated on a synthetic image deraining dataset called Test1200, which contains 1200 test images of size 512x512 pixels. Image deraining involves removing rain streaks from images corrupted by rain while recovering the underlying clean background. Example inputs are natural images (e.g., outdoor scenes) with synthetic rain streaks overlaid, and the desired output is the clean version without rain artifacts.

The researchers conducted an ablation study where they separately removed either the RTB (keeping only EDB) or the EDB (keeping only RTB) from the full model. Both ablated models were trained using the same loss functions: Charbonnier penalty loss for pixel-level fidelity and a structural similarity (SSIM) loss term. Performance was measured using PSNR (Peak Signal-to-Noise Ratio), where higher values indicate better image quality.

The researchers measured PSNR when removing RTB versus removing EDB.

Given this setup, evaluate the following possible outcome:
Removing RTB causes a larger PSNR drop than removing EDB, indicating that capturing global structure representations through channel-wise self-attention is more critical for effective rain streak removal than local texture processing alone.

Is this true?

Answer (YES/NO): YES